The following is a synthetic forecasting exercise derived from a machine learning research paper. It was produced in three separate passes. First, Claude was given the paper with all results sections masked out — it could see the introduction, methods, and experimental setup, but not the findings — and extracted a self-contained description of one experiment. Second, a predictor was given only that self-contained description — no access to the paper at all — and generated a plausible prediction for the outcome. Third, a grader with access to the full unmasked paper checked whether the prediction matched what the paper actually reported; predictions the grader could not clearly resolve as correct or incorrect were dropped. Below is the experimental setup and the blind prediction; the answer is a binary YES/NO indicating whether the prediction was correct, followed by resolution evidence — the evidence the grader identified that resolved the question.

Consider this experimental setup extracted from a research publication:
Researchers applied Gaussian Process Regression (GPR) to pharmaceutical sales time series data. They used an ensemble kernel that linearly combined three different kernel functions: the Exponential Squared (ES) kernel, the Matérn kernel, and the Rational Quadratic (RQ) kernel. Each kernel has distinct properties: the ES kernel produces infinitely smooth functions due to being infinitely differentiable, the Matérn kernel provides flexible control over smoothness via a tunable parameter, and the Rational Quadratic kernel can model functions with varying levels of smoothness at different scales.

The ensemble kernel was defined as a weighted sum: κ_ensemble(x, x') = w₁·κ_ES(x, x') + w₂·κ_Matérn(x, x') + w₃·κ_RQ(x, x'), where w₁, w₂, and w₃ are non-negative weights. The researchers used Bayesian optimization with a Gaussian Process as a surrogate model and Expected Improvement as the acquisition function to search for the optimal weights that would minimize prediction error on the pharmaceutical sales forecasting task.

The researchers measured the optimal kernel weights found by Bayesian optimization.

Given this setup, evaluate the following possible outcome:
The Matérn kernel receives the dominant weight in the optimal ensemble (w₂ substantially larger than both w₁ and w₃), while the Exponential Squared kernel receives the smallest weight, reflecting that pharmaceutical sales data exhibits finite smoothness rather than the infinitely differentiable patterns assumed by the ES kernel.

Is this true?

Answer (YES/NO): NO